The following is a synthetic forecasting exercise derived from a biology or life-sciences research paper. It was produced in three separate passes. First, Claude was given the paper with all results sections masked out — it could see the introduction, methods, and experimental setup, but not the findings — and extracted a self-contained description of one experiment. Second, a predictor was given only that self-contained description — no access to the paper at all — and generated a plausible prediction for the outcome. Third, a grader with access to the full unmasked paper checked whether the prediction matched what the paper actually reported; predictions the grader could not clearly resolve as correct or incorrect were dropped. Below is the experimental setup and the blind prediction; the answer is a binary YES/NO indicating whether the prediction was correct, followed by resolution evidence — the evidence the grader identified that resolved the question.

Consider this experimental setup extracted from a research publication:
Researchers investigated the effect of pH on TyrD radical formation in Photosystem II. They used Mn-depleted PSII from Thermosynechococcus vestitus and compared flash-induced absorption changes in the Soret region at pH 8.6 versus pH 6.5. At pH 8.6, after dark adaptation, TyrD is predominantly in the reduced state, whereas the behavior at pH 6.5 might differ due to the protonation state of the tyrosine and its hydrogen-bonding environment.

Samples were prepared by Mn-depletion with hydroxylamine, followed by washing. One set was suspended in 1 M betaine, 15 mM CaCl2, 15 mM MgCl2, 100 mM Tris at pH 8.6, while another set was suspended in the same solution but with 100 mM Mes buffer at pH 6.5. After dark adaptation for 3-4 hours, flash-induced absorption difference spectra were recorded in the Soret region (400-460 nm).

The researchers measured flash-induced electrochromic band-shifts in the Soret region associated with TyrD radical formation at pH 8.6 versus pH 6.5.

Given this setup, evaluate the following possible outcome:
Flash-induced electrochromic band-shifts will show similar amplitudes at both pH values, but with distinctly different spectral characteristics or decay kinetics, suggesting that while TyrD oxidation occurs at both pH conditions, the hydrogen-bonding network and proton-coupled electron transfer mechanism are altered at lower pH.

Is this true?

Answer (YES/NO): NO